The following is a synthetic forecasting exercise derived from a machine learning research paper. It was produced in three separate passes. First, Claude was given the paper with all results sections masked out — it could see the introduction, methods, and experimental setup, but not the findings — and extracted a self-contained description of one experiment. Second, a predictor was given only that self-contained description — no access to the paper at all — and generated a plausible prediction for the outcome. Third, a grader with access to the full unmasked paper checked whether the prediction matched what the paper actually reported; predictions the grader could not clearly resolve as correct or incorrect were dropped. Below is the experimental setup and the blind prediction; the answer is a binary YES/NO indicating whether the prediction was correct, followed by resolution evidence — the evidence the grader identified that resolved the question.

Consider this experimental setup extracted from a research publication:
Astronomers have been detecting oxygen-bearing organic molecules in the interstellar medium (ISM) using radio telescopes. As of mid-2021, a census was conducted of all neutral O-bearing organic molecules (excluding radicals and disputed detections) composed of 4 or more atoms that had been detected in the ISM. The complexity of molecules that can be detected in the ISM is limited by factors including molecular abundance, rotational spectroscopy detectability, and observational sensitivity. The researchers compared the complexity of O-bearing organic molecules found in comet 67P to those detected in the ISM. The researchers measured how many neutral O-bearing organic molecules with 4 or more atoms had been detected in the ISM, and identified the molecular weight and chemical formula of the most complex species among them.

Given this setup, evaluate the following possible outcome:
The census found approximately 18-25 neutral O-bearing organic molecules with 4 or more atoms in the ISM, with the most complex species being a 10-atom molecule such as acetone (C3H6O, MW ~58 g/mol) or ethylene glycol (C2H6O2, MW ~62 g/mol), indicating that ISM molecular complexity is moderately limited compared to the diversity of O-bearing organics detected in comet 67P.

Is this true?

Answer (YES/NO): NO